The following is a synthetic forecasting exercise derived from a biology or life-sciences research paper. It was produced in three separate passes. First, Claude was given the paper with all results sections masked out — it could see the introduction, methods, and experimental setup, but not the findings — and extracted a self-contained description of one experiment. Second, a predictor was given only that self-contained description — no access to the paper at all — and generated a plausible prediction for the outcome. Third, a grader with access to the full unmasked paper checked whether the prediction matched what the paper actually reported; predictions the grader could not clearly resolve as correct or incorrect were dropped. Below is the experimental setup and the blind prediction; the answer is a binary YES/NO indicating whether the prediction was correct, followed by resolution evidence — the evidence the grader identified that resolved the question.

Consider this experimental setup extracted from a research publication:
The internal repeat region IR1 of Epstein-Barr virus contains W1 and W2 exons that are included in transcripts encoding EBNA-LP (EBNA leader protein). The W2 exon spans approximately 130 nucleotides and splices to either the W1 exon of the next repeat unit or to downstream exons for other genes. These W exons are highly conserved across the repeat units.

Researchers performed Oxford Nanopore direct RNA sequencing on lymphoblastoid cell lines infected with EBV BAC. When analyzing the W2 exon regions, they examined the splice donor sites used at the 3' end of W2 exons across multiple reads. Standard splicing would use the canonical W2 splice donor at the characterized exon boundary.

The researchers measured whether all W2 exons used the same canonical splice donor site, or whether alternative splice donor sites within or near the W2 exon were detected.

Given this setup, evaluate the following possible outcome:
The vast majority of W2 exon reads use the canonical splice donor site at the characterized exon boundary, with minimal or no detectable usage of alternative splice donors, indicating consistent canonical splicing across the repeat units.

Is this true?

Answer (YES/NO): NO